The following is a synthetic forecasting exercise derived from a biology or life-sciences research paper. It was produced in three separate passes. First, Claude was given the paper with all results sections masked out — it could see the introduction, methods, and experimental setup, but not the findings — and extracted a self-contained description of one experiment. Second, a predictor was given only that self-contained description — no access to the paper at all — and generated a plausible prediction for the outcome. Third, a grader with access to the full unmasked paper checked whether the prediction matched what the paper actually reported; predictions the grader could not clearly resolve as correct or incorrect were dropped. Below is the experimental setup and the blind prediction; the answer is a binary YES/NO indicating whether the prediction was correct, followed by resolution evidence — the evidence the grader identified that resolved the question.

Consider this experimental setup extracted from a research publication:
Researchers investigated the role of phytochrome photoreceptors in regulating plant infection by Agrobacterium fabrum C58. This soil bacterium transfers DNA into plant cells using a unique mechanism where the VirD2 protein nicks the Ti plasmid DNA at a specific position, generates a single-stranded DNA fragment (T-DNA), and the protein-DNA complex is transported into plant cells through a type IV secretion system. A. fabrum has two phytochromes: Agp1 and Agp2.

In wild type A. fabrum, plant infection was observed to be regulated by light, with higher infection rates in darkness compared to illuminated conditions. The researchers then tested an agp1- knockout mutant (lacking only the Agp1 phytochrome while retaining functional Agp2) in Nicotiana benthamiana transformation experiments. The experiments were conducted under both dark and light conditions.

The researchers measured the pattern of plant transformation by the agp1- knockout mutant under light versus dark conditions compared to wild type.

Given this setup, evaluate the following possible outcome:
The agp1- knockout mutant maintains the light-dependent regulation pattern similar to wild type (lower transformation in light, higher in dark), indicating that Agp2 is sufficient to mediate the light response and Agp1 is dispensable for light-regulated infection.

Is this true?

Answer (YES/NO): NO